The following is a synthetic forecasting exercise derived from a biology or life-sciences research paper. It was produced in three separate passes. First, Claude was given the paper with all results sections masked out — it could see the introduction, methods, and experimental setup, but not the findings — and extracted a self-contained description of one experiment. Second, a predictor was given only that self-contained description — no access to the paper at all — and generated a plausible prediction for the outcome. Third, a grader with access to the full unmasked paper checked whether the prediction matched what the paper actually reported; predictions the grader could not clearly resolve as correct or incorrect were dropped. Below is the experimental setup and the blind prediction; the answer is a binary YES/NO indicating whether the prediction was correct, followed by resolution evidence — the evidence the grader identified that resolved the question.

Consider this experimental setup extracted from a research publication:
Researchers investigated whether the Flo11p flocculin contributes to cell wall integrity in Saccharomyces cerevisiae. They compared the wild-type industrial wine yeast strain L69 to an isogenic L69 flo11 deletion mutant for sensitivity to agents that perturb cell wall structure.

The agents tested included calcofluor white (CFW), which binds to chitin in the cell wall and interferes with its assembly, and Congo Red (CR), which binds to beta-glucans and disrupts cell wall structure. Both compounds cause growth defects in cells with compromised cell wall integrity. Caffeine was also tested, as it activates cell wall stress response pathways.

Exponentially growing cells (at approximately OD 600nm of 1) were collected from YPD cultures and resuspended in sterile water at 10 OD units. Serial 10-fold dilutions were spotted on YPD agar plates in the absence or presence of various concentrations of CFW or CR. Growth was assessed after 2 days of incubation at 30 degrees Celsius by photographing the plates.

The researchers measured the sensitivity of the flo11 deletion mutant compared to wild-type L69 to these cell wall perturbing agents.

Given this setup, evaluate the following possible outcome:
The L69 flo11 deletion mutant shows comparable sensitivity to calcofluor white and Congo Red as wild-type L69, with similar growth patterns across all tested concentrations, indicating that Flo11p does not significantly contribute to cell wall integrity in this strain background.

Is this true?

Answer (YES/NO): NO